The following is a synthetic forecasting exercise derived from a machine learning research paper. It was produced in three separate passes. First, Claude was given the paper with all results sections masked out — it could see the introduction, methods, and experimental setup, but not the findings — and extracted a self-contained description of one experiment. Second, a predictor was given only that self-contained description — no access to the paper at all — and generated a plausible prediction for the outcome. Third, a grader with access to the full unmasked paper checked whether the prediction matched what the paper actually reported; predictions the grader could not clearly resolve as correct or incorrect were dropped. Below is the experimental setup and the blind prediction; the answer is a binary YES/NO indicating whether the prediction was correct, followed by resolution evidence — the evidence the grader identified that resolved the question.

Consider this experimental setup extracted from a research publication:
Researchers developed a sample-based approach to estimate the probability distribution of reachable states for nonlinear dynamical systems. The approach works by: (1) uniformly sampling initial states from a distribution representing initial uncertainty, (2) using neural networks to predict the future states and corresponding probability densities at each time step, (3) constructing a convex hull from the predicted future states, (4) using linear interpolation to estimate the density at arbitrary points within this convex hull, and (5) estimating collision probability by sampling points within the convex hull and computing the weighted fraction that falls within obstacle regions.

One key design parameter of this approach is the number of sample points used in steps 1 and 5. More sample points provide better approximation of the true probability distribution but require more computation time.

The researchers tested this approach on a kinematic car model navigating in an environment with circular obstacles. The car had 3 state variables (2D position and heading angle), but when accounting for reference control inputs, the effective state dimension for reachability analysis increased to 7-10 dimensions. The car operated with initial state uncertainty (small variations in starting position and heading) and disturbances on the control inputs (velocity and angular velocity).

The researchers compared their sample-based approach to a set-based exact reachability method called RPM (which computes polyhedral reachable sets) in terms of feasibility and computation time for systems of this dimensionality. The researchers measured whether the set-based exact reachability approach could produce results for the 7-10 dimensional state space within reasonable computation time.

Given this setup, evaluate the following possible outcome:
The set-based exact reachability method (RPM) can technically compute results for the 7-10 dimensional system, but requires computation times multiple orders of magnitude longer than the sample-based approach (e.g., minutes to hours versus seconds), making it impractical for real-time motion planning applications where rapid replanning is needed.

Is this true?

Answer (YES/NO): NO